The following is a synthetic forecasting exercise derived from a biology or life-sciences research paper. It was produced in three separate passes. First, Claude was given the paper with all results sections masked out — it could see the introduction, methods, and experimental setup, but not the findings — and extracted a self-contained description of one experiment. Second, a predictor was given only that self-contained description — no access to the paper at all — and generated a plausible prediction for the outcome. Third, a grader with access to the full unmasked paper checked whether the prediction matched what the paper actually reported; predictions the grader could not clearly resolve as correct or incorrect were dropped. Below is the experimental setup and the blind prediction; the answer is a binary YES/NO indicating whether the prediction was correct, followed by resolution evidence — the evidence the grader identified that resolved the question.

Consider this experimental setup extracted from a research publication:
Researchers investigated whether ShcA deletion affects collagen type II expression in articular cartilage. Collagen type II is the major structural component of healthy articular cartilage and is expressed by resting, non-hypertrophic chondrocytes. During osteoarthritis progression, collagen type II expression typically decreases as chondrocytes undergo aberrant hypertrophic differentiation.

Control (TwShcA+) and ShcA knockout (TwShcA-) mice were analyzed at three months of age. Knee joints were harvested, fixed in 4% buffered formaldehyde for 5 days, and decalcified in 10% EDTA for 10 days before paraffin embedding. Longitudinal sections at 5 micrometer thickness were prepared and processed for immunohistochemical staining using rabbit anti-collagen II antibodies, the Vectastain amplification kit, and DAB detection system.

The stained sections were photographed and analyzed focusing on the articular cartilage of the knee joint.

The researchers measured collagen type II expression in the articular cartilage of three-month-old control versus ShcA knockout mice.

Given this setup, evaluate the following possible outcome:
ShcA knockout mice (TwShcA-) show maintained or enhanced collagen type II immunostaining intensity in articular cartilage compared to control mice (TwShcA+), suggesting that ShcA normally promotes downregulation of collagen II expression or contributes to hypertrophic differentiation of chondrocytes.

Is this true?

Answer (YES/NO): YES